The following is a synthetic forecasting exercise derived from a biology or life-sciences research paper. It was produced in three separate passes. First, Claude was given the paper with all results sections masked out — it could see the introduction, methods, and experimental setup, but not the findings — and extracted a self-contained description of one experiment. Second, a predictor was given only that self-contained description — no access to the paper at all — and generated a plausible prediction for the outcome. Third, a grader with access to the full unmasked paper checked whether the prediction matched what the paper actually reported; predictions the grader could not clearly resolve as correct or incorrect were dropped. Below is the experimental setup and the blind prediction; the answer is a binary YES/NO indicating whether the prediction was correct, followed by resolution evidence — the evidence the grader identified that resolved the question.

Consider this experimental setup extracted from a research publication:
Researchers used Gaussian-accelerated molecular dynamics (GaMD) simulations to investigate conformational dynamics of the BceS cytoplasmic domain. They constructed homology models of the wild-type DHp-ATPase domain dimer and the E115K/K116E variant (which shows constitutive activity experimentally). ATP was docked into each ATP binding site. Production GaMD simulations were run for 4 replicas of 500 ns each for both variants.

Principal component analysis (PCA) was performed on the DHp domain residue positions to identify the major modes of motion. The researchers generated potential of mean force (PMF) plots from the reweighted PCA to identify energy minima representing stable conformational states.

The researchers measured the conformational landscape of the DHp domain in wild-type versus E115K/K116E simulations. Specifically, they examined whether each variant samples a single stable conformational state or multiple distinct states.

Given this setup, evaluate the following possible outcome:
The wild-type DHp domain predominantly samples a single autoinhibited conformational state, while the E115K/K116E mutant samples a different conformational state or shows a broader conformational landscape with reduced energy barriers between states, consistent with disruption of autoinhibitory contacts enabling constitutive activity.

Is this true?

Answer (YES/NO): YES